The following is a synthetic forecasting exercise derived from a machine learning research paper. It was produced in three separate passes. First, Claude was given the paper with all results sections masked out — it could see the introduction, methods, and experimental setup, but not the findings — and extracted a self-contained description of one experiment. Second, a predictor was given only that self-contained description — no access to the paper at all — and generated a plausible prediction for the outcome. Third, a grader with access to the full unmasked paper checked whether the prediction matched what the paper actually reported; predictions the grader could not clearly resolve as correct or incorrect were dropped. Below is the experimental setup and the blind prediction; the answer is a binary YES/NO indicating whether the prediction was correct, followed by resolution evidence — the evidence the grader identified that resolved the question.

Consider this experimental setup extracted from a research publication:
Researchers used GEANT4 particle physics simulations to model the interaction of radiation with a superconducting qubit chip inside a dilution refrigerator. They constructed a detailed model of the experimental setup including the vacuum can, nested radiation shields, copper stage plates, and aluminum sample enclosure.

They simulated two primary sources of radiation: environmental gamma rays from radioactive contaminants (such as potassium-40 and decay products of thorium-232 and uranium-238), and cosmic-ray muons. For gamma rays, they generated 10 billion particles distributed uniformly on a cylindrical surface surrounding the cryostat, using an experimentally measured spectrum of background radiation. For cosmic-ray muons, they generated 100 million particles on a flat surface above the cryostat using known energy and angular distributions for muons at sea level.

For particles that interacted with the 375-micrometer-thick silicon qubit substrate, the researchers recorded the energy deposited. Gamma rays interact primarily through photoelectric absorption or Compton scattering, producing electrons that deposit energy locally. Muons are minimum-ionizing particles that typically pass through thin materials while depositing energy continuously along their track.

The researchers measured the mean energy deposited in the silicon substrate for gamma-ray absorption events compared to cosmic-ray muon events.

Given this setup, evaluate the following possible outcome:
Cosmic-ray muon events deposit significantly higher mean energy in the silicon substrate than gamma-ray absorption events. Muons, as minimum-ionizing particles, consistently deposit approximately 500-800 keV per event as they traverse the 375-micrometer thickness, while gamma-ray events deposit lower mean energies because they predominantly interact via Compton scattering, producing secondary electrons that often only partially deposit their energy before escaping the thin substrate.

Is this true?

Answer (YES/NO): NO